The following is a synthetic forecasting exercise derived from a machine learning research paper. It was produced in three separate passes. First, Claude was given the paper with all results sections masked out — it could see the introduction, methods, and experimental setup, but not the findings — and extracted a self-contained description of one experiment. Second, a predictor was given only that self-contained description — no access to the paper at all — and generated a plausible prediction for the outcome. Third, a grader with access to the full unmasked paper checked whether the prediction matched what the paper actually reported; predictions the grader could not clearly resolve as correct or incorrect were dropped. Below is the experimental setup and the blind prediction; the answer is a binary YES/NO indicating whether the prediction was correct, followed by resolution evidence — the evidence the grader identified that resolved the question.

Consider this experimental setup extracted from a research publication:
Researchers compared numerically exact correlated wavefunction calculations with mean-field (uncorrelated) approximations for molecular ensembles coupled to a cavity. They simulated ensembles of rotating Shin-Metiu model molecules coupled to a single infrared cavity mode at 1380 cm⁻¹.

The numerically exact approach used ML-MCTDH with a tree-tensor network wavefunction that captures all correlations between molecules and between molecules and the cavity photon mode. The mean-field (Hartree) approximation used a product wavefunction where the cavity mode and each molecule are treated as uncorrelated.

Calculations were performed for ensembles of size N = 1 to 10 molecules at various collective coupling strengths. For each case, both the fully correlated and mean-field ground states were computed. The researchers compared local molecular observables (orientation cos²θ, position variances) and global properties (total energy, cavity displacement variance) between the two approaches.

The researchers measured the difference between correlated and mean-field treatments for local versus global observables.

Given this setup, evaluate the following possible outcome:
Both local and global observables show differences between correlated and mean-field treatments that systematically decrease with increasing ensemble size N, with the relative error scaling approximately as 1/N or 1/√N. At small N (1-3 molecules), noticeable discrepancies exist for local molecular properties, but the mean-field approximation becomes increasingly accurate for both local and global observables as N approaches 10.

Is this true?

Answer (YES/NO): NO